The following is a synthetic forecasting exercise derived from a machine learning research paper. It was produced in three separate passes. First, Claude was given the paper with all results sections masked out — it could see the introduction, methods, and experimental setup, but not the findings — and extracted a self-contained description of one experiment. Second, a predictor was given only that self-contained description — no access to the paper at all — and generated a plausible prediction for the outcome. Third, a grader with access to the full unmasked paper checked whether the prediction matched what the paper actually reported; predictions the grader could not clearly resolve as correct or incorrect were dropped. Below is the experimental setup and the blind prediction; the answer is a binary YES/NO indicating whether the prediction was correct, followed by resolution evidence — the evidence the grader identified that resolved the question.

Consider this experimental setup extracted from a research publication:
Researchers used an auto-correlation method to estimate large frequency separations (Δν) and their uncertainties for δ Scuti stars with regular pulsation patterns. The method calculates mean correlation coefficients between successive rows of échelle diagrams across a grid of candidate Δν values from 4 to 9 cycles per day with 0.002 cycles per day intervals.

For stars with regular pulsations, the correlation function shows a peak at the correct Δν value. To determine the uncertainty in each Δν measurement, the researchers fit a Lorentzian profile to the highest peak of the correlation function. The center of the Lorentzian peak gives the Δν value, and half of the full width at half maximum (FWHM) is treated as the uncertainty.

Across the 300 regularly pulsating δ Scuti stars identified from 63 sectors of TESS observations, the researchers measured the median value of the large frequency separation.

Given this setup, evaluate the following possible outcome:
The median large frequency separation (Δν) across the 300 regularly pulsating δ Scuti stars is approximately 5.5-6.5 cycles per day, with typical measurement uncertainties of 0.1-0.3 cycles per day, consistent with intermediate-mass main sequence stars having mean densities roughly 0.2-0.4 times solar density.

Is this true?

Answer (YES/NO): NO